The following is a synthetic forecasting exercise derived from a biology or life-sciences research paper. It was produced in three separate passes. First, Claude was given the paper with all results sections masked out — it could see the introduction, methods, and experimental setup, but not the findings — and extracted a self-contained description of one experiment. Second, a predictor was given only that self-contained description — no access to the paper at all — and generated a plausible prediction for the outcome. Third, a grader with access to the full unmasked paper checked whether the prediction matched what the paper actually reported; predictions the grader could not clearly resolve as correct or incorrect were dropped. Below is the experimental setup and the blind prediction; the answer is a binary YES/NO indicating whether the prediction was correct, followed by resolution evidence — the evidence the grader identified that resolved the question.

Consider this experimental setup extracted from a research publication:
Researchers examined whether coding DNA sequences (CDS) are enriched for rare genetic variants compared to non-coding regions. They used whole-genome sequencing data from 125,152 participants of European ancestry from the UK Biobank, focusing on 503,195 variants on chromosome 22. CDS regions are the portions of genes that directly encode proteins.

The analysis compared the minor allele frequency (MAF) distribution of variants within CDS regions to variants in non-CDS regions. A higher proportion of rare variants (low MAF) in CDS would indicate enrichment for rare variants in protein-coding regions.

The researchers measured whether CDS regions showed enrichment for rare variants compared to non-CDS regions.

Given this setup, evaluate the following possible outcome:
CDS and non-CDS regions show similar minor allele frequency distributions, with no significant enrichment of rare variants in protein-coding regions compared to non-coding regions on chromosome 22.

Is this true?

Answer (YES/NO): NO